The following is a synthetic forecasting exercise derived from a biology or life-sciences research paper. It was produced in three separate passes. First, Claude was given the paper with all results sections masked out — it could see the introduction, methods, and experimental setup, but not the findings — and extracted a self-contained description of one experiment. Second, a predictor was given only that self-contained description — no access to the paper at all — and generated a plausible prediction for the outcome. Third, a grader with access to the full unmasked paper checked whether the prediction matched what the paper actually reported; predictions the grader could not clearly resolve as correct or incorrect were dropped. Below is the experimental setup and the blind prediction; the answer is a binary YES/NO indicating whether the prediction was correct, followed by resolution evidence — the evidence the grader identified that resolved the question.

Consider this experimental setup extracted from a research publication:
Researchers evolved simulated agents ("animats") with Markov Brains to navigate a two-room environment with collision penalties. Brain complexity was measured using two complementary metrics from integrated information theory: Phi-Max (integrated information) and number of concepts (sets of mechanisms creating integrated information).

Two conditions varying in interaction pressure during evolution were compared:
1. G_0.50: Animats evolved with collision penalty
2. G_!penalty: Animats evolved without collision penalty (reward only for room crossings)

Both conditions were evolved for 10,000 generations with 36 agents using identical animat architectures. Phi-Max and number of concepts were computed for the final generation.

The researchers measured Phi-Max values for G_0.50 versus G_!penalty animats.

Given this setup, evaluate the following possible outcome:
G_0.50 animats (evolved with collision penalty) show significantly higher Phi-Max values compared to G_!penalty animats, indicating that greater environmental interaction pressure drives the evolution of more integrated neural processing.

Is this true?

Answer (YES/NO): YES